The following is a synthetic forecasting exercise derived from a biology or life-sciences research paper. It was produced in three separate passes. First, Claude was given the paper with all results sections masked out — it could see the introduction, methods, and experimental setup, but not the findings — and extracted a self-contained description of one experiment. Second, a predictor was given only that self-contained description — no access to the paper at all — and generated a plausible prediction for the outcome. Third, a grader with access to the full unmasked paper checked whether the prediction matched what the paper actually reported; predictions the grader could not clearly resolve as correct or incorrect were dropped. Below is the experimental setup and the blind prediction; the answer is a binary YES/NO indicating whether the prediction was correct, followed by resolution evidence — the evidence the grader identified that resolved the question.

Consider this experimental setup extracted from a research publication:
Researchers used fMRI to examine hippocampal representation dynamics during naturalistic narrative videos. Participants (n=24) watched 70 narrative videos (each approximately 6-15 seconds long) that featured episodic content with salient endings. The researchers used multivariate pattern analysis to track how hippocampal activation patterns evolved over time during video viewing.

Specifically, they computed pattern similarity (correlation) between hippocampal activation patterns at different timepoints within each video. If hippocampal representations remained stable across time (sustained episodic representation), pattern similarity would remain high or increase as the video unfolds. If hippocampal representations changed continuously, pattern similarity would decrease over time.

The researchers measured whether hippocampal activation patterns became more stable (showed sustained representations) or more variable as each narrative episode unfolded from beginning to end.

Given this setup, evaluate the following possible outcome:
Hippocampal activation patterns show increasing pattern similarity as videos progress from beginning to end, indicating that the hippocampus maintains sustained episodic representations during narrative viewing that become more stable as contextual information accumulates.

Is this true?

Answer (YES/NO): YES